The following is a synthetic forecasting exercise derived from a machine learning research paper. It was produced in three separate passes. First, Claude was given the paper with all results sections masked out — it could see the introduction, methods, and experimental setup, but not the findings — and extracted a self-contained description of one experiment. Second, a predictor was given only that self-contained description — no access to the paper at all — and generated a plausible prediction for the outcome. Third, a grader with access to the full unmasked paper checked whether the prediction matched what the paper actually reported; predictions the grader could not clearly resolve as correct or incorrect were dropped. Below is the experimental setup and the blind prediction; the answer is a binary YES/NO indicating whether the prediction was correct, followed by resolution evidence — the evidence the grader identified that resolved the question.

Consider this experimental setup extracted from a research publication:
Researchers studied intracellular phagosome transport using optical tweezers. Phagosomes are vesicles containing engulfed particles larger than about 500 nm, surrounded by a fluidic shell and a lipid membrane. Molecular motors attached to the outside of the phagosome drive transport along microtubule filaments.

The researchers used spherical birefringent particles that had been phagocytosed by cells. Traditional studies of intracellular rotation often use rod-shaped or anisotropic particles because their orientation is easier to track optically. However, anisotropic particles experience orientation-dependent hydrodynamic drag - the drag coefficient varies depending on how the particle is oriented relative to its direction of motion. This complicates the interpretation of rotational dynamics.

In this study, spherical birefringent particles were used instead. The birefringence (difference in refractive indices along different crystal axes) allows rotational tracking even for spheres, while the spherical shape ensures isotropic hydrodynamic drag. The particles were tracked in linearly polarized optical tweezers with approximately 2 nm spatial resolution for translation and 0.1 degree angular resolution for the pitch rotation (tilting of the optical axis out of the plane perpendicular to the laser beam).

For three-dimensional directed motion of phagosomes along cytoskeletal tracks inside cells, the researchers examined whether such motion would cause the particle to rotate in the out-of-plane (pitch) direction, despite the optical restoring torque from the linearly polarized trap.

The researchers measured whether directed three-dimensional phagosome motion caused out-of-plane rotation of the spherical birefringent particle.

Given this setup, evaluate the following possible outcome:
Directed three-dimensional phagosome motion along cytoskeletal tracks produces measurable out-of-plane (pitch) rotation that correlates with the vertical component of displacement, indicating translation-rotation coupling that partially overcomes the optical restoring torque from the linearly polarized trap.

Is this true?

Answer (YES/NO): NO